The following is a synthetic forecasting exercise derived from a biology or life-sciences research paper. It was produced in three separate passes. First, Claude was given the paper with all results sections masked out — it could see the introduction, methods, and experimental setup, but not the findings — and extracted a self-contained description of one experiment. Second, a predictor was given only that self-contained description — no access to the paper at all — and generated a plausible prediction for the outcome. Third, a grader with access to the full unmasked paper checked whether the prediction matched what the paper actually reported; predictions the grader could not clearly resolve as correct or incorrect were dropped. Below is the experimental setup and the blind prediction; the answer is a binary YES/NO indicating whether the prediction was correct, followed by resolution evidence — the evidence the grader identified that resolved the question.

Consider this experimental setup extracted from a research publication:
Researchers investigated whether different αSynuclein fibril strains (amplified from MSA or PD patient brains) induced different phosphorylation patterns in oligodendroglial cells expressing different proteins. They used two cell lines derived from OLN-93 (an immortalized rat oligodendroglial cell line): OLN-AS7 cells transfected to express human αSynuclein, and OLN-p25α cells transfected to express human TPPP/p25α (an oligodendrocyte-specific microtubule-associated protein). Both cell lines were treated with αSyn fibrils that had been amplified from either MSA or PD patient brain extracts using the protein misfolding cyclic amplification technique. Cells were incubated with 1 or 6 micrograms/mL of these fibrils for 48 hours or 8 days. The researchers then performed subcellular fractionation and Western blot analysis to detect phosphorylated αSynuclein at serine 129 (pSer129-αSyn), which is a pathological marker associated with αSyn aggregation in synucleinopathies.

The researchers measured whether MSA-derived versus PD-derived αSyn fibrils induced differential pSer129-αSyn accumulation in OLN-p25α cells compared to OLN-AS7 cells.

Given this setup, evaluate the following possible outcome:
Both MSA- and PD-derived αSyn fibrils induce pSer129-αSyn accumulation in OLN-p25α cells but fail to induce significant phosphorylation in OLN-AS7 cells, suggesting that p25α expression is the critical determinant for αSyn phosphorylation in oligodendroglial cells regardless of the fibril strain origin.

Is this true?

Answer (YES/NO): NO